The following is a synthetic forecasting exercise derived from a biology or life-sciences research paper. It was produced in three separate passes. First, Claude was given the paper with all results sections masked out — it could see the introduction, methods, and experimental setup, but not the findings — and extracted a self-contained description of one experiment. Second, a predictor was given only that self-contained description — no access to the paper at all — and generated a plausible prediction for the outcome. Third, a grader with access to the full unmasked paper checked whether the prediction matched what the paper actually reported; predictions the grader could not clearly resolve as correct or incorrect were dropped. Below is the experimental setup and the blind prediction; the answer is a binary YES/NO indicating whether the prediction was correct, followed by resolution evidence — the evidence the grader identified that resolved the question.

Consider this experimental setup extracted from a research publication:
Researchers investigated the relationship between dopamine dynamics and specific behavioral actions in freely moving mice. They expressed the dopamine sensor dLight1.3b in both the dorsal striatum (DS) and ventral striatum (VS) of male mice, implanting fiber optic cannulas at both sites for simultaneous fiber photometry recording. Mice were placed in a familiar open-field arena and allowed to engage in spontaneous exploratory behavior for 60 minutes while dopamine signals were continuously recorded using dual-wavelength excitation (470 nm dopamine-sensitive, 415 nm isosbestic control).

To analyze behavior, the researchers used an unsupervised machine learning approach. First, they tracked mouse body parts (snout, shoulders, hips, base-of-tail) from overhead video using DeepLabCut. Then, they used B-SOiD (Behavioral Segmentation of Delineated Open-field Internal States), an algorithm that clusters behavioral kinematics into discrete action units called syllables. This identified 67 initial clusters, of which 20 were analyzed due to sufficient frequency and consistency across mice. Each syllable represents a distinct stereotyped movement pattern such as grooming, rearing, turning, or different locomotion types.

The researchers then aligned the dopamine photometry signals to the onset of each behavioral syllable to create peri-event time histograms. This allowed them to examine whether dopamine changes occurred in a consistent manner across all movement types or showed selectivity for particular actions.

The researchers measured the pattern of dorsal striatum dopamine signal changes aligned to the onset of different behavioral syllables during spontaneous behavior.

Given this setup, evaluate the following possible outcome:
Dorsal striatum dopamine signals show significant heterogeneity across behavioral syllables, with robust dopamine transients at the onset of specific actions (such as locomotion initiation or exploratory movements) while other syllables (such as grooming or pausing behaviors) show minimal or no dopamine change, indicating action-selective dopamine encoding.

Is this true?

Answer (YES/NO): NO